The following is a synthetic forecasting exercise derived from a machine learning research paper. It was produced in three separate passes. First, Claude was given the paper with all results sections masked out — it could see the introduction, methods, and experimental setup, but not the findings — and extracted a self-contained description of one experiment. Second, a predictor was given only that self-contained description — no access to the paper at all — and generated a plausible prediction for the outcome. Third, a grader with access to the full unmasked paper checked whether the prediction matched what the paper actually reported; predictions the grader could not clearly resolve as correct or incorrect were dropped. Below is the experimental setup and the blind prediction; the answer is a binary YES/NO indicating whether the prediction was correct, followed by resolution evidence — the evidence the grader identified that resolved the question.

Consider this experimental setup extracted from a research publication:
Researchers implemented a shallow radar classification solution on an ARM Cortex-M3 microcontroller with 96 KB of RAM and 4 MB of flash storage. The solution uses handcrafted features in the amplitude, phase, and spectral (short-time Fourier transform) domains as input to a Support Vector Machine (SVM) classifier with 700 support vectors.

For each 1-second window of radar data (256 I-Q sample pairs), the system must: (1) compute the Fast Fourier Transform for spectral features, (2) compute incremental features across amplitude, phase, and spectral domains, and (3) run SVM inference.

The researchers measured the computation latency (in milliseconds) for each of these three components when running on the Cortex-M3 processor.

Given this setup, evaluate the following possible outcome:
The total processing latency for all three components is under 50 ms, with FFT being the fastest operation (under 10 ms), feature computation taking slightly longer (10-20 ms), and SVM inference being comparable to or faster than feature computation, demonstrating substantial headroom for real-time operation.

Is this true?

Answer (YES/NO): NO